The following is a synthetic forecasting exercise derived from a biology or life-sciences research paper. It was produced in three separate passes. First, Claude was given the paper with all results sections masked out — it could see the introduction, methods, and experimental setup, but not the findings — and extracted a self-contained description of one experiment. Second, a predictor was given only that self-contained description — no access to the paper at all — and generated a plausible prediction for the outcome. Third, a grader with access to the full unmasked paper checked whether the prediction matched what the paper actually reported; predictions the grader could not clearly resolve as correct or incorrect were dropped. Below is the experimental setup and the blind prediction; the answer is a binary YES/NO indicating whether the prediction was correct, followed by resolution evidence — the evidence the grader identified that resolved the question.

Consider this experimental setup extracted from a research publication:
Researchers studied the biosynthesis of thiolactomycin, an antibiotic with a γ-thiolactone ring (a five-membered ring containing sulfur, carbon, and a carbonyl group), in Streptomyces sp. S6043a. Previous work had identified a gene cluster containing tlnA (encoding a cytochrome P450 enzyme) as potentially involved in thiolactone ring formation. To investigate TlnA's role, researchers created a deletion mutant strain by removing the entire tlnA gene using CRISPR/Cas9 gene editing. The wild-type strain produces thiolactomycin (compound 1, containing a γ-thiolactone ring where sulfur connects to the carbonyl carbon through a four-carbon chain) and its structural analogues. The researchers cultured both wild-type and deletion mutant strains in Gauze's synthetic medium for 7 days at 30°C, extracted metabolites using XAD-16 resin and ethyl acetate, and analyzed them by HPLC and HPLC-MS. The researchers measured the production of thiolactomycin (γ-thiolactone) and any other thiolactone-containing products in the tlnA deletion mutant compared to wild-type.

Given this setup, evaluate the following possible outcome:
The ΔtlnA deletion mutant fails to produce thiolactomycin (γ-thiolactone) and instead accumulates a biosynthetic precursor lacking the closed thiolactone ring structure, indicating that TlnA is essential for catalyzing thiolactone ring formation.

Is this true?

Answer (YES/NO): NO